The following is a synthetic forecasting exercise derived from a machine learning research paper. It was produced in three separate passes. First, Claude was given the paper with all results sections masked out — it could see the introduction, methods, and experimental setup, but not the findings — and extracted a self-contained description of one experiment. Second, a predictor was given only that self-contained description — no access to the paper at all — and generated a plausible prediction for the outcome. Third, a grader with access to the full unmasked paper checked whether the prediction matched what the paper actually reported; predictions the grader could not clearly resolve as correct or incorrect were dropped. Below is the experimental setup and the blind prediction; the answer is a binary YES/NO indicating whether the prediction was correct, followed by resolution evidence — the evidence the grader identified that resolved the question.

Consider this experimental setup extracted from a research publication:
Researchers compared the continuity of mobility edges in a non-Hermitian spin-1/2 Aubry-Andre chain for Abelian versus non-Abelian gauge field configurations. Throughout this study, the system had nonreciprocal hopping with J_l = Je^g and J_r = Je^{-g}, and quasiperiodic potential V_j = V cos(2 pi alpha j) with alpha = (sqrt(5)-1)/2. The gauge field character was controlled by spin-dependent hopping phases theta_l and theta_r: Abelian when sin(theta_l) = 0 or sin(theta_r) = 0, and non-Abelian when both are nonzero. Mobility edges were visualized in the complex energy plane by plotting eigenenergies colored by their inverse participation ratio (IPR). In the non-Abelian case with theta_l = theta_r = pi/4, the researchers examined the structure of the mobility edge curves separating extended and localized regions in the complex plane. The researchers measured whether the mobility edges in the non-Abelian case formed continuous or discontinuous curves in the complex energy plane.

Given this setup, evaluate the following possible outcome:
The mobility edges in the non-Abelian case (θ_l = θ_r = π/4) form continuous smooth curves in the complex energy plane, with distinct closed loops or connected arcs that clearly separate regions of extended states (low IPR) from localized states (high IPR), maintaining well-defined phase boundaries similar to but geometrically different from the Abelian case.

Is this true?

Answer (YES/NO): NO